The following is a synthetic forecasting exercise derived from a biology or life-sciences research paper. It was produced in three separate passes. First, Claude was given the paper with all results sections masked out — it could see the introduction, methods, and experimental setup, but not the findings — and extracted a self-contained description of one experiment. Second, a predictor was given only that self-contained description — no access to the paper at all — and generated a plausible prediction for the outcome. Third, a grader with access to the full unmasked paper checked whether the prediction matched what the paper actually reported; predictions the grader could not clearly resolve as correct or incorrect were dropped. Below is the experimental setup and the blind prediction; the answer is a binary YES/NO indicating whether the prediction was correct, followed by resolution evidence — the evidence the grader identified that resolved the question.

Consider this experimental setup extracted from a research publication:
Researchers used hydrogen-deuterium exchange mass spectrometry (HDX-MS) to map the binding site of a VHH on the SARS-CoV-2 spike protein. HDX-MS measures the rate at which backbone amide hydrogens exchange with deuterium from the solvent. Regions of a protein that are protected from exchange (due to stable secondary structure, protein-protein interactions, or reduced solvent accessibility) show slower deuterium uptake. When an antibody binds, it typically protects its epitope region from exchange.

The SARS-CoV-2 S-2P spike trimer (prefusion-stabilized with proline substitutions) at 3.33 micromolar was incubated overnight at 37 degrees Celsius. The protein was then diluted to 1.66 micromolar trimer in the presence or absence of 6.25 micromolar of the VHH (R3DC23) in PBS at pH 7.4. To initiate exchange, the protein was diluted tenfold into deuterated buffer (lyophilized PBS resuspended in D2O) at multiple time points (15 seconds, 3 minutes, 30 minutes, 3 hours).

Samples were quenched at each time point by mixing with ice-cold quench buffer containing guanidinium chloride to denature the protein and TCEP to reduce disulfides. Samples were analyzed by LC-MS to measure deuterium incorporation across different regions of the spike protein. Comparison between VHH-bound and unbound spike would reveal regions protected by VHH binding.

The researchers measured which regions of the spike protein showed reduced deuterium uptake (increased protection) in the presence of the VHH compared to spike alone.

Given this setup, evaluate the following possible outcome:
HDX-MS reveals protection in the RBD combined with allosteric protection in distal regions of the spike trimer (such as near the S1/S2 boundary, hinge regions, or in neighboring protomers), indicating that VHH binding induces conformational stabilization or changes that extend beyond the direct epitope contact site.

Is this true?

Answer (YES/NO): NO